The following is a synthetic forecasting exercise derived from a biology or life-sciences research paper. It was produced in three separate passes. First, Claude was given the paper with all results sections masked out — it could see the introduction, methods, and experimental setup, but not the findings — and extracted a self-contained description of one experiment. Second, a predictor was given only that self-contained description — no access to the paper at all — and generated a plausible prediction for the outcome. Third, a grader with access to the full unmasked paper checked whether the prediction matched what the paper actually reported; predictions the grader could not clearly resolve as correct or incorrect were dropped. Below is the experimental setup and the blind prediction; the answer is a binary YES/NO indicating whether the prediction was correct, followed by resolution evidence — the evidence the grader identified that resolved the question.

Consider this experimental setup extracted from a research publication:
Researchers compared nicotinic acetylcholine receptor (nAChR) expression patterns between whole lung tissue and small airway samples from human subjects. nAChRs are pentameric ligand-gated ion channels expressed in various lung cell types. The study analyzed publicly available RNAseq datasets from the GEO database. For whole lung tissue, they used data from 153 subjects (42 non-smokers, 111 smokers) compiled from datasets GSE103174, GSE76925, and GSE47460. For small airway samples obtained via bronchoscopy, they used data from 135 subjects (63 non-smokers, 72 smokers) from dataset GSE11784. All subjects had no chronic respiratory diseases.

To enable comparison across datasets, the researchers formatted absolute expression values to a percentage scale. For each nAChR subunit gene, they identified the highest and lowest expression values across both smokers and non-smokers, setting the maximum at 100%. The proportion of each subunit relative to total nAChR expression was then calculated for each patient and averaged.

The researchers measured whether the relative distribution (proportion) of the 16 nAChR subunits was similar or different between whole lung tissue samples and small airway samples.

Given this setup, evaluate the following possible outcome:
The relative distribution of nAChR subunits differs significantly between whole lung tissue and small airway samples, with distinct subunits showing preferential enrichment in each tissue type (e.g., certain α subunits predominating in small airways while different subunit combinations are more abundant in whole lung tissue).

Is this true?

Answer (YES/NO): YES